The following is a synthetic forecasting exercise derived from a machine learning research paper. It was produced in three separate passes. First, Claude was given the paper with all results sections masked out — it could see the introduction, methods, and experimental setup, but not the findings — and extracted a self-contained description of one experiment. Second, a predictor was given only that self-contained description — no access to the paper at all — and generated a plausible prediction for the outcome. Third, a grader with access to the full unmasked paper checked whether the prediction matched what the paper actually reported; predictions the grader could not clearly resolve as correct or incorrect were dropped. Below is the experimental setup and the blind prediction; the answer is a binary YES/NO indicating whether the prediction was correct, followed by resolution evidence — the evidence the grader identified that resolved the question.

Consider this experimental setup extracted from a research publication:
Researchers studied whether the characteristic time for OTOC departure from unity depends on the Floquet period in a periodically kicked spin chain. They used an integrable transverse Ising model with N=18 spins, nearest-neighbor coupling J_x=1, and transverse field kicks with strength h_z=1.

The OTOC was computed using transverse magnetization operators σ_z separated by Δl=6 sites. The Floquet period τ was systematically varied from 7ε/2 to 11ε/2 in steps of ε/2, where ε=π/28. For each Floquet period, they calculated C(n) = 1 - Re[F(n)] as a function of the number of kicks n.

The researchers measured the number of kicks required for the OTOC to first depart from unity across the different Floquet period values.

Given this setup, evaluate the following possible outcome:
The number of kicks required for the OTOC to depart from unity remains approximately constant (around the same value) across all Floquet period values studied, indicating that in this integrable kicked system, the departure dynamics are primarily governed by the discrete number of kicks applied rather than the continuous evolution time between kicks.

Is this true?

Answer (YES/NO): YES